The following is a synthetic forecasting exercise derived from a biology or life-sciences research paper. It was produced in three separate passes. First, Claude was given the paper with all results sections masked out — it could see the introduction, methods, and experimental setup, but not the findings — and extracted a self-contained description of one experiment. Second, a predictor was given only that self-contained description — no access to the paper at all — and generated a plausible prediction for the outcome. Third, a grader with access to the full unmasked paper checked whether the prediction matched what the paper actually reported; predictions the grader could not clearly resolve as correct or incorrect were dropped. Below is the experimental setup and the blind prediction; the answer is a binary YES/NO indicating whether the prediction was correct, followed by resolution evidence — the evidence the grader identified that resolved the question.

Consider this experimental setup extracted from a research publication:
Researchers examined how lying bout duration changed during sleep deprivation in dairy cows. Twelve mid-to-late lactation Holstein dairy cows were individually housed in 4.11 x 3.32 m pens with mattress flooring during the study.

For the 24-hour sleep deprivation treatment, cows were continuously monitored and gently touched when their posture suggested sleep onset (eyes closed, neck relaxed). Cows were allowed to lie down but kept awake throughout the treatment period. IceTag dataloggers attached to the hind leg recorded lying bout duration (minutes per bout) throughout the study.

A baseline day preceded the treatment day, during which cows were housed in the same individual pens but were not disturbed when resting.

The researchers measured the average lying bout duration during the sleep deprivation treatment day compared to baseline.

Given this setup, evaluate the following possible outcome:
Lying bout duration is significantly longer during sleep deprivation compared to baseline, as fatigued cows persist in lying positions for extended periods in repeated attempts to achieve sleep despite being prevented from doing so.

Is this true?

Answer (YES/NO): NO